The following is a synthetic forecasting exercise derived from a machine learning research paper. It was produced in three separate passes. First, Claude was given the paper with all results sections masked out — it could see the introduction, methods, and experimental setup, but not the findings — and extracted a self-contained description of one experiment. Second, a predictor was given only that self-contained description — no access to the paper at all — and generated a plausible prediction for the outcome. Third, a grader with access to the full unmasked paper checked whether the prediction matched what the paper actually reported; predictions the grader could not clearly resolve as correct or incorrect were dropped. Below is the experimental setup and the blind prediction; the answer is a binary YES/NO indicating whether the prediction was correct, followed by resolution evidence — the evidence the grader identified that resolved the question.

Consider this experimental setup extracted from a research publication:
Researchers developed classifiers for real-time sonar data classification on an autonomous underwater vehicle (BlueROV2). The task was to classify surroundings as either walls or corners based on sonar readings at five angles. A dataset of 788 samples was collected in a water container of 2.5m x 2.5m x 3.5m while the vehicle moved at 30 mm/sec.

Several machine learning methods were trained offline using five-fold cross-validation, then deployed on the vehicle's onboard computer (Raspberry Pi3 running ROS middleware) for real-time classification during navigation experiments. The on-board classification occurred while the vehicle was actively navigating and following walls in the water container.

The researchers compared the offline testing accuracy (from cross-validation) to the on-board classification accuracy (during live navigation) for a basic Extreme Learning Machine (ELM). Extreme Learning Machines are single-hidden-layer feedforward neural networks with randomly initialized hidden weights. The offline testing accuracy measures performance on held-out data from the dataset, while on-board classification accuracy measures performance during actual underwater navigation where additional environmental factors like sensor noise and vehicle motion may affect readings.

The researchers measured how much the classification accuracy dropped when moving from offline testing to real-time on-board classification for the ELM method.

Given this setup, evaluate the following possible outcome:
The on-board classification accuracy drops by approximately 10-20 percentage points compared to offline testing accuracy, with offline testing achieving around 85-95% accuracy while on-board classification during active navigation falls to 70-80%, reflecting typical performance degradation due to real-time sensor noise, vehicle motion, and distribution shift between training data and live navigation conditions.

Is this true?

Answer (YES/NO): NO